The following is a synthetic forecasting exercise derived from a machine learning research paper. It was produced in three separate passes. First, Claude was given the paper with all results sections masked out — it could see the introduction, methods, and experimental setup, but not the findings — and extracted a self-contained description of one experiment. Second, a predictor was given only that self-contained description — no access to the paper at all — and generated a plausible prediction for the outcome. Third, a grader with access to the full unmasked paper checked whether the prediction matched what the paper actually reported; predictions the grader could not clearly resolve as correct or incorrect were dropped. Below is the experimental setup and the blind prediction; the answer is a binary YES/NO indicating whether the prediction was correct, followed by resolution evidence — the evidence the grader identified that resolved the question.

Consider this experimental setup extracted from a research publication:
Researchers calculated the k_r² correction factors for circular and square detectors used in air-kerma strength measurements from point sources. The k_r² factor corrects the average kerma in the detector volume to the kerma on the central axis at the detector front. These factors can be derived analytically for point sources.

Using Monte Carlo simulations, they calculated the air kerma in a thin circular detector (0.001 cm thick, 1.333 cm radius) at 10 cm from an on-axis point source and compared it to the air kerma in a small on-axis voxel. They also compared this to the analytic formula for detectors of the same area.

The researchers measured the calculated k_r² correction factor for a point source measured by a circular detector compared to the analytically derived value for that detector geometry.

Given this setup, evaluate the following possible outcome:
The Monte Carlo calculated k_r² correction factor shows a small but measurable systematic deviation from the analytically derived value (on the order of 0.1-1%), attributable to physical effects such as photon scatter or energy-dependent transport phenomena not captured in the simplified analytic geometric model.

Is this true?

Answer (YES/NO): NO